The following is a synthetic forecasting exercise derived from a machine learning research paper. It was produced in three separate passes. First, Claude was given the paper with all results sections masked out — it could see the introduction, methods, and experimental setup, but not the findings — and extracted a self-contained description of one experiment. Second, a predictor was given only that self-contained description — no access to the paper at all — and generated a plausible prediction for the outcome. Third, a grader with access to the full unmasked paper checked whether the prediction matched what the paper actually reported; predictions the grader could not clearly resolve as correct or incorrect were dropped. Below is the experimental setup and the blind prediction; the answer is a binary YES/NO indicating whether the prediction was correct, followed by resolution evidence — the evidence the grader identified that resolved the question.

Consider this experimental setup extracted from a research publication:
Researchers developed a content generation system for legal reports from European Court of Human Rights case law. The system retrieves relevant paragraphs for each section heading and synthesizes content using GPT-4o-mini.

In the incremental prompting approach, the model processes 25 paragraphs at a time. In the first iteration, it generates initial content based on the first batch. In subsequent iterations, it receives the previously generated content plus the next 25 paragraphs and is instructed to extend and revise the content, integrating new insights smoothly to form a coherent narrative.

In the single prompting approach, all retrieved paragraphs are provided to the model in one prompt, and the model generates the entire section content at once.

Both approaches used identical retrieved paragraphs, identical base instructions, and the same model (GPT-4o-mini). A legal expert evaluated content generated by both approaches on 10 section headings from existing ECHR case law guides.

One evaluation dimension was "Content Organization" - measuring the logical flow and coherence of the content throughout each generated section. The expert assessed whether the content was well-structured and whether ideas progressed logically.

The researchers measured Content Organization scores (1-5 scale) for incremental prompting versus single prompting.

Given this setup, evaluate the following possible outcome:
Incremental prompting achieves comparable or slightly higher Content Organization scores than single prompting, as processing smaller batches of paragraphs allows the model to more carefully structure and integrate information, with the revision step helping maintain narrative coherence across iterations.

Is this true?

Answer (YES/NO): YES